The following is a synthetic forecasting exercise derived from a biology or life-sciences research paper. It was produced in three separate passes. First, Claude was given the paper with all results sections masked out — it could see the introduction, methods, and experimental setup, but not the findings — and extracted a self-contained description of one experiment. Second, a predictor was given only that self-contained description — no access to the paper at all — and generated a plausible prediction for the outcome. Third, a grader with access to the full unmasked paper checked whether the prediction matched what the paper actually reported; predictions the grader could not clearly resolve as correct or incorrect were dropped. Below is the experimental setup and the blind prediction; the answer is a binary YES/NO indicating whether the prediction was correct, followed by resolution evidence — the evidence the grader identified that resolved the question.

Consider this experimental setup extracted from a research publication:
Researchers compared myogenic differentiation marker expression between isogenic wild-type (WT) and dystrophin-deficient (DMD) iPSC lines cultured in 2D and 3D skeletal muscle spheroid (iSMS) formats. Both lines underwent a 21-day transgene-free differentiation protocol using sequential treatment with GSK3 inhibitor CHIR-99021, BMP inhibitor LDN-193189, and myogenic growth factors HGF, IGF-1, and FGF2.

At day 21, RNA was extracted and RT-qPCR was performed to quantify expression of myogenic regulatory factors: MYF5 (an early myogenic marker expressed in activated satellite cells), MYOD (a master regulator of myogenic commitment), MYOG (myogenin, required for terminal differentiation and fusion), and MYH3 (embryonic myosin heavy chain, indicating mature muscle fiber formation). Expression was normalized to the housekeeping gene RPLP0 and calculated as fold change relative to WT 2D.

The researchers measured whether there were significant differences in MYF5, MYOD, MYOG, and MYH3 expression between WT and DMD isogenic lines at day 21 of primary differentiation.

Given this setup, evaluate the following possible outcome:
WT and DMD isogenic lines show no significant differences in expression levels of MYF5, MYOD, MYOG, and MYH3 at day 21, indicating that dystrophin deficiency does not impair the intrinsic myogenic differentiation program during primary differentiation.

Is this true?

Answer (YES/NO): YES